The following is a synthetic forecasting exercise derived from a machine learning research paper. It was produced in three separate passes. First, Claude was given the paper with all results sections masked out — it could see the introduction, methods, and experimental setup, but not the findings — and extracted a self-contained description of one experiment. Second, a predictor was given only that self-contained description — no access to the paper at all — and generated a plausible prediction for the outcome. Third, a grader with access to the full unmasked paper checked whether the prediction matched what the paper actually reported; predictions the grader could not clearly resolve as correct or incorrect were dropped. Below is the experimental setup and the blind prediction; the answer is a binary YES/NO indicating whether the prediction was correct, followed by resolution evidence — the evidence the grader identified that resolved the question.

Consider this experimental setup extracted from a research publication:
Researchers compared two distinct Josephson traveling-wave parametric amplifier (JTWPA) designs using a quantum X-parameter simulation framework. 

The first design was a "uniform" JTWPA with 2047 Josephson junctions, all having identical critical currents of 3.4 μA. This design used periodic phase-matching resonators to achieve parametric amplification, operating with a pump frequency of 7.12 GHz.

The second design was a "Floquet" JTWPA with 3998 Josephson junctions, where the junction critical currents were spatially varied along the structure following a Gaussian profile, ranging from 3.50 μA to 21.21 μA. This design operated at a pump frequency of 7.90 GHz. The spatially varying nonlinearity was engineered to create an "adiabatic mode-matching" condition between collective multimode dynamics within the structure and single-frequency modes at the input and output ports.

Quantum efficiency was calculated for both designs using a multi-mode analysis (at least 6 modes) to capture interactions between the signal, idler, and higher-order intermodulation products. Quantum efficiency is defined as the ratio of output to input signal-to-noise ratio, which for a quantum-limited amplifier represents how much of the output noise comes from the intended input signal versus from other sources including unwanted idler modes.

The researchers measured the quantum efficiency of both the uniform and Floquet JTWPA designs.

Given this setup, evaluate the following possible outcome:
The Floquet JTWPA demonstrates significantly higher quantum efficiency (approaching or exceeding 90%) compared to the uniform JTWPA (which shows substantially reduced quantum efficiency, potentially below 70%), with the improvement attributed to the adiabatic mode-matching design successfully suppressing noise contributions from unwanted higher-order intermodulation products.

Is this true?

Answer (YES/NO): NO